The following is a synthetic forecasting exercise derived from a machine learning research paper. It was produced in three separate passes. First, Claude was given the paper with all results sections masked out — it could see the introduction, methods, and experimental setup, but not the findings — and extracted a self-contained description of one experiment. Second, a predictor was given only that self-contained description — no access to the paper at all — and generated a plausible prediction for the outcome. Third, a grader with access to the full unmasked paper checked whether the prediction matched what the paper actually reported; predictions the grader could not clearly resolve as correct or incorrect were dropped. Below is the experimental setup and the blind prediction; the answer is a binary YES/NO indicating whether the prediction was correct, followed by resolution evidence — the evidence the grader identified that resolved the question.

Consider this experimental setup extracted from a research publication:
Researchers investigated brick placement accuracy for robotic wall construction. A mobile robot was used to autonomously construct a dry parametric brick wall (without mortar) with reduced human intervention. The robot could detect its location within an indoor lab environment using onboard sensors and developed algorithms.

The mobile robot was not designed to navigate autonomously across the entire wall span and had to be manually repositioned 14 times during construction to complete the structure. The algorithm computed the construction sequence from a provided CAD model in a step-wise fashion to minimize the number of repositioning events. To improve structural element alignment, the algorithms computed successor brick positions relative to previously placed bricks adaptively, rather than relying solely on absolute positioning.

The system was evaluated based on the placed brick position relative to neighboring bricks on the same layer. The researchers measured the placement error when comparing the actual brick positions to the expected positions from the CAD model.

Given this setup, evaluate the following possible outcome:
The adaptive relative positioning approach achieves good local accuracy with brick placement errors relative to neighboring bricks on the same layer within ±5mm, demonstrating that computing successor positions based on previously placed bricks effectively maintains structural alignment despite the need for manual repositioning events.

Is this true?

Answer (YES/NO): NO